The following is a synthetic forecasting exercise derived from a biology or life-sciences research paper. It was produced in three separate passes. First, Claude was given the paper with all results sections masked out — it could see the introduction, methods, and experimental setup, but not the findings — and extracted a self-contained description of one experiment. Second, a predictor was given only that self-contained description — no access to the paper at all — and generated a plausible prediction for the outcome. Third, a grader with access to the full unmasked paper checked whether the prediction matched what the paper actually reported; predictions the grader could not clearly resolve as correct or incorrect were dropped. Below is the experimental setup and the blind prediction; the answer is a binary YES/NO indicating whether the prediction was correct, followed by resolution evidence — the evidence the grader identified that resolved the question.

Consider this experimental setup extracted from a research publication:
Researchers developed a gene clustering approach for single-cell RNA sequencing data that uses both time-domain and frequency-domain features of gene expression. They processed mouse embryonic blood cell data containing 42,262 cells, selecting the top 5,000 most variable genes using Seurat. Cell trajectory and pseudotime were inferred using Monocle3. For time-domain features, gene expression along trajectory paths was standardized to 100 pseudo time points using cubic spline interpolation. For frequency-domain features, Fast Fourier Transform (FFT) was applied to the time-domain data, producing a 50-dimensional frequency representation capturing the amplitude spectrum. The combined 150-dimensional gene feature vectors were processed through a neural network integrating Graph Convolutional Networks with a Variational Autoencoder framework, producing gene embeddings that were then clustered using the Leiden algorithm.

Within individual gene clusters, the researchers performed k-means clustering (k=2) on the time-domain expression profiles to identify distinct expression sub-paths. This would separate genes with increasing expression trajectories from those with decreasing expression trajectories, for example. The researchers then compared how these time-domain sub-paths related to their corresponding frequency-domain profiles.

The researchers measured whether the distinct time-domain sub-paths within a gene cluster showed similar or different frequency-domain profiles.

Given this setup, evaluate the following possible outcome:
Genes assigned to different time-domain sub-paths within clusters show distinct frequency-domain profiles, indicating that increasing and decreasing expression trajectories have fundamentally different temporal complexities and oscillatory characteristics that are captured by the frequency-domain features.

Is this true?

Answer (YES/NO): NO